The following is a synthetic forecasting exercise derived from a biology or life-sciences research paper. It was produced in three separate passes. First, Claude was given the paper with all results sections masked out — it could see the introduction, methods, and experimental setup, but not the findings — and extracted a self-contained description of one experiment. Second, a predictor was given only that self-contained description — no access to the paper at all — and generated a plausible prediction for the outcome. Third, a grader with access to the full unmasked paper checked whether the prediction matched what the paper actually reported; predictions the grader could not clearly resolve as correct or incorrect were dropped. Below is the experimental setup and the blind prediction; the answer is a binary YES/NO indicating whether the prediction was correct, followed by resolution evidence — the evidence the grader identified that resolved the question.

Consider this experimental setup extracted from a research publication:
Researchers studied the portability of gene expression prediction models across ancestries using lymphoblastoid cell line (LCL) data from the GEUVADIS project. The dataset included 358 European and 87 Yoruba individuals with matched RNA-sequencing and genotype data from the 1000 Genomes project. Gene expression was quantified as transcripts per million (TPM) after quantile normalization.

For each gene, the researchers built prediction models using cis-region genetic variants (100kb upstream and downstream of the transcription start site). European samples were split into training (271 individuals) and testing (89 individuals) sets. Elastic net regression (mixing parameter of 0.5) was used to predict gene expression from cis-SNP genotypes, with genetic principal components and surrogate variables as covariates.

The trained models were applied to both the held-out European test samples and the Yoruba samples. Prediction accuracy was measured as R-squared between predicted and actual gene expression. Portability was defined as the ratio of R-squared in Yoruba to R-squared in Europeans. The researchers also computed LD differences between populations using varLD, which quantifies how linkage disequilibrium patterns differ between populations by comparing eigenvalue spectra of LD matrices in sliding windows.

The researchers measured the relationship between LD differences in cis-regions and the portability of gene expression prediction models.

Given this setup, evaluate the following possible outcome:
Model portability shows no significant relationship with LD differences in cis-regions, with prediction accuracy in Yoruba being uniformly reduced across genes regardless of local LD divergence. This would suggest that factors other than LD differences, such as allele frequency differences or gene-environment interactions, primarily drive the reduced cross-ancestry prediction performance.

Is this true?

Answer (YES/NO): NO